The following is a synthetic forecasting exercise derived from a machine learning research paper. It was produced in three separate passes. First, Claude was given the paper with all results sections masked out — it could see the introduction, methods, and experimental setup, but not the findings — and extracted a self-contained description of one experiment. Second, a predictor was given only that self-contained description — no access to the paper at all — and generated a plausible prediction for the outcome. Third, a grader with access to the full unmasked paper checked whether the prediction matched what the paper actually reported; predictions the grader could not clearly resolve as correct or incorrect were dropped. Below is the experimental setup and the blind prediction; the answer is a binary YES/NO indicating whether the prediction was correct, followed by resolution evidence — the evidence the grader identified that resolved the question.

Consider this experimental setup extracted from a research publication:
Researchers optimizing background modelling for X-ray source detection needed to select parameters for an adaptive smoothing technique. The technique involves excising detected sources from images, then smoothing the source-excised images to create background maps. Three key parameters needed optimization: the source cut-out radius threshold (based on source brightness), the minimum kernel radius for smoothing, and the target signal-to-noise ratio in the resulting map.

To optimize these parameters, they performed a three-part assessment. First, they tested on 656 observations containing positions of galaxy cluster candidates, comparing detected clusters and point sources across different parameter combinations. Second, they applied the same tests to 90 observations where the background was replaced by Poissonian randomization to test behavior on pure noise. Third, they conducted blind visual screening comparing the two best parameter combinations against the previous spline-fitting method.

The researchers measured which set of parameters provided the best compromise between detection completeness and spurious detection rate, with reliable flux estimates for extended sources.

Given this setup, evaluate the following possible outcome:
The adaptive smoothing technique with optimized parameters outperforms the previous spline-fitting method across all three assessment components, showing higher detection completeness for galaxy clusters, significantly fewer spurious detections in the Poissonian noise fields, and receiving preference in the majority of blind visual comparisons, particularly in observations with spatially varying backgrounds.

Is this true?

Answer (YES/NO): NO